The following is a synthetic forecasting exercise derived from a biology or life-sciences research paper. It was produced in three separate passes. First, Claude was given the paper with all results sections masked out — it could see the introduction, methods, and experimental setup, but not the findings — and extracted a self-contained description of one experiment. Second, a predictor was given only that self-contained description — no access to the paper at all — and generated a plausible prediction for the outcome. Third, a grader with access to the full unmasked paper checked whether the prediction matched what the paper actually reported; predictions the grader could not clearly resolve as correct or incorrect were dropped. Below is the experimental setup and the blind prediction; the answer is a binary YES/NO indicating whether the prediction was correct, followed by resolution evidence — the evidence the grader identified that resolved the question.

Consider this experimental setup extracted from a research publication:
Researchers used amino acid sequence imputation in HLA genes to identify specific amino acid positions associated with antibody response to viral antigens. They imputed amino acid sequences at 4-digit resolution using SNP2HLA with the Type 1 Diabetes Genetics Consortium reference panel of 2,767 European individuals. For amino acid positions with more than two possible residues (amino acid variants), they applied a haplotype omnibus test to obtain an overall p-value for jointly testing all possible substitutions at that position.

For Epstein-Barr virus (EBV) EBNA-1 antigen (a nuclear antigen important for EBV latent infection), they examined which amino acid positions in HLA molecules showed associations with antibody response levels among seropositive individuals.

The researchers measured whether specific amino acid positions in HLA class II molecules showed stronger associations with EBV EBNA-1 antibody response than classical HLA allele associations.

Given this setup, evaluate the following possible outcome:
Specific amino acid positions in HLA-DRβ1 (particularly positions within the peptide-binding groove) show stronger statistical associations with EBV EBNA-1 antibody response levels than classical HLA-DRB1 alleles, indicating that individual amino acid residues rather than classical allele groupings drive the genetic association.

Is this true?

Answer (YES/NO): NO